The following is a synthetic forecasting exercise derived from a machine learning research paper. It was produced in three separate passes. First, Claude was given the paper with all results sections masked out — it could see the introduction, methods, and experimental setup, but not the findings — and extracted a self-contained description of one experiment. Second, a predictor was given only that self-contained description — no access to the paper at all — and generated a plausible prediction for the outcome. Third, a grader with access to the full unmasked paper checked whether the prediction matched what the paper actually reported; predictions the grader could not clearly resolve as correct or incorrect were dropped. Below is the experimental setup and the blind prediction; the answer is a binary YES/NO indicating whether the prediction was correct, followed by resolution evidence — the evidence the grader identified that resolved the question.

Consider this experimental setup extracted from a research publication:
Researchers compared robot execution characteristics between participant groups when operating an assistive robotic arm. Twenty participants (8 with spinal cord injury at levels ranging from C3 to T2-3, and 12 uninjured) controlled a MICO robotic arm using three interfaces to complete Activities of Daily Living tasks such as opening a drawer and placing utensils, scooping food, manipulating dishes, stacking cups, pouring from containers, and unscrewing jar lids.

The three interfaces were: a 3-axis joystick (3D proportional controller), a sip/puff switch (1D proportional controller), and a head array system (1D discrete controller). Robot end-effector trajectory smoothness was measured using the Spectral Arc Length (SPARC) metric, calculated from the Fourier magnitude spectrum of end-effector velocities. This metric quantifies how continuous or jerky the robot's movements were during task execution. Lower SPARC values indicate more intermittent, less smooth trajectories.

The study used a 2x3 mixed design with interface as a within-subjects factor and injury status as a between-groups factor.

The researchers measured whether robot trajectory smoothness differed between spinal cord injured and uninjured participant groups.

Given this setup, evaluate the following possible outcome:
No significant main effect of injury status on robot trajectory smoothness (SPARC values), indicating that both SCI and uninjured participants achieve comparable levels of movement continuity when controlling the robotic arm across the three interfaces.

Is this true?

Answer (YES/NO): NO